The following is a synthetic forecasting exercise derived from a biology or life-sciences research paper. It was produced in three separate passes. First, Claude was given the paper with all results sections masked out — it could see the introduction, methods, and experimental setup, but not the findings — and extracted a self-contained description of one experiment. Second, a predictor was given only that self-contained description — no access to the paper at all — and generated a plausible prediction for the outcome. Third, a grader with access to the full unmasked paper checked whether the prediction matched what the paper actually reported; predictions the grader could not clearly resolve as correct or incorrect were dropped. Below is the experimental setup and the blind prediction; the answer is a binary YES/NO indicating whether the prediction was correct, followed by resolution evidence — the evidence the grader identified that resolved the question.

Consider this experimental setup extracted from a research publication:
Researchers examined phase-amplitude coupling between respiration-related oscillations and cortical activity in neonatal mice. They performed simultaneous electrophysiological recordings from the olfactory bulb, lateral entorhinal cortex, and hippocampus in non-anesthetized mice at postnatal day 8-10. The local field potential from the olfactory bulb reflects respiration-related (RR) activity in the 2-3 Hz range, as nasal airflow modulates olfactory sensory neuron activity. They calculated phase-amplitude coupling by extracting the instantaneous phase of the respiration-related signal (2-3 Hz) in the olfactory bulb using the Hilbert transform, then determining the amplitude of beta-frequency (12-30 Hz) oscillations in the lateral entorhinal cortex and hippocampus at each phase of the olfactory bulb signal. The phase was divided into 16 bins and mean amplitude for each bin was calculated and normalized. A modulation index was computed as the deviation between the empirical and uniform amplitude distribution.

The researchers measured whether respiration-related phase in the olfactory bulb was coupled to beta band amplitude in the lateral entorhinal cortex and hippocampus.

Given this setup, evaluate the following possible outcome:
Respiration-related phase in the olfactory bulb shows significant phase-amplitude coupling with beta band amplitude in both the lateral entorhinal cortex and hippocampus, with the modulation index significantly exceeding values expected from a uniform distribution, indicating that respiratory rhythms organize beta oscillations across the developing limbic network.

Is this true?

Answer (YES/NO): YES